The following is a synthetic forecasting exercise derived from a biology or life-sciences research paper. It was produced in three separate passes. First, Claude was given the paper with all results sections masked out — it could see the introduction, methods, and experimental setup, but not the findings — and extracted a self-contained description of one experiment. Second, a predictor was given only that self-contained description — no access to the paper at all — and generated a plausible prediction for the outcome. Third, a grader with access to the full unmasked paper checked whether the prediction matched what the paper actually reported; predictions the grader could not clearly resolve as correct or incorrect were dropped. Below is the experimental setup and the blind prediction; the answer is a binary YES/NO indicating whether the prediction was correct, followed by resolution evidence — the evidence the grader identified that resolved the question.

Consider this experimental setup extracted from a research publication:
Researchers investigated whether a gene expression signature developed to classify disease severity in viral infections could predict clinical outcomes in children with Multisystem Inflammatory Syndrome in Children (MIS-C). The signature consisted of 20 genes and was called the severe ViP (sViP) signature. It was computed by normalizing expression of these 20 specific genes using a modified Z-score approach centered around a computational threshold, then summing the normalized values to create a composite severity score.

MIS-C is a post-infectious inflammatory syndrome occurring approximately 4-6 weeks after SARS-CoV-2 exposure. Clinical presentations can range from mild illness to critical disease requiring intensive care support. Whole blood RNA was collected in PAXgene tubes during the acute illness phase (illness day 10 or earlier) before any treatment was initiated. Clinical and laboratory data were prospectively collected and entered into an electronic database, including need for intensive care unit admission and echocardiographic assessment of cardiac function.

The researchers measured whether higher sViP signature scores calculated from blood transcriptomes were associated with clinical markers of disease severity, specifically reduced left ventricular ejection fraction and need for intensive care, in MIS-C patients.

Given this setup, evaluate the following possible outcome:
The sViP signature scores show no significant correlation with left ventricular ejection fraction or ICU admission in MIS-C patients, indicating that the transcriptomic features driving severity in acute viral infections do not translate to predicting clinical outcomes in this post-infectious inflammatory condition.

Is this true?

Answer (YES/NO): NO